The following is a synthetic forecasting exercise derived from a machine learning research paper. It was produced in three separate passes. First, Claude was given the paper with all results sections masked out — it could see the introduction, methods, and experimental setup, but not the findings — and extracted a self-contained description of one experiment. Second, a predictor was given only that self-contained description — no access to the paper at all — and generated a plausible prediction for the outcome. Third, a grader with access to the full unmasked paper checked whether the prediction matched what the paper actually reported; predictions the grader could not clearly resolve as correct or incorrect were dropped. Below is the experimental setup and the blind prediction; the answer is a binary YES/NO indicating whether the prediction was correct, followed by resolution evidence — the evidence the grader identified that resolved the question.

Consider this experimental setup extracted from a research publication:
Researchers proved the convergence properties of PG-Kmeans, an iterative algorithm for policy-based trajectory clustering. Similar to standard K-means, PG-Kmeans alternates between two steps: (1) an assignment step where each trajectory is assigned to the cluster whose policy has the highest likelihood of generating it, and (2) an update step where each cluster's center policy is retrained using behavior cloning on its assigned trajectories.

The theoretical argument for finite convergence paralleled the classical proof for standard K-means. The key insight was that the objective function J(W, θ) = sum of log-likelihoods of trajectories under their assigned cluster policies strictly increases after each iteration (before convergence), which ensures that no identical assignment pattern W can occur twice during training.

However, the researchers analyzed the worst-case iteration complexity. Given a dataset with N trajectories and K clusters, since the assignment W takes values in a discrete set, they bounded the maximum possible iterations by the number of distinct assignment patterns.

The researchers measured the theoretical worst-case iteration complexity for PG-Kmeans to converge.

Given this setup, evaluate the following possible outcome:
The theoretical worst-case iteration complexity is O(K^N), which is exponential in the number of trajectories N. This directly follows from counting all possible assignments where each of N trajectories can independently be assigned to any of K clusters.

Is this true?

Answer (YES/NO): YES